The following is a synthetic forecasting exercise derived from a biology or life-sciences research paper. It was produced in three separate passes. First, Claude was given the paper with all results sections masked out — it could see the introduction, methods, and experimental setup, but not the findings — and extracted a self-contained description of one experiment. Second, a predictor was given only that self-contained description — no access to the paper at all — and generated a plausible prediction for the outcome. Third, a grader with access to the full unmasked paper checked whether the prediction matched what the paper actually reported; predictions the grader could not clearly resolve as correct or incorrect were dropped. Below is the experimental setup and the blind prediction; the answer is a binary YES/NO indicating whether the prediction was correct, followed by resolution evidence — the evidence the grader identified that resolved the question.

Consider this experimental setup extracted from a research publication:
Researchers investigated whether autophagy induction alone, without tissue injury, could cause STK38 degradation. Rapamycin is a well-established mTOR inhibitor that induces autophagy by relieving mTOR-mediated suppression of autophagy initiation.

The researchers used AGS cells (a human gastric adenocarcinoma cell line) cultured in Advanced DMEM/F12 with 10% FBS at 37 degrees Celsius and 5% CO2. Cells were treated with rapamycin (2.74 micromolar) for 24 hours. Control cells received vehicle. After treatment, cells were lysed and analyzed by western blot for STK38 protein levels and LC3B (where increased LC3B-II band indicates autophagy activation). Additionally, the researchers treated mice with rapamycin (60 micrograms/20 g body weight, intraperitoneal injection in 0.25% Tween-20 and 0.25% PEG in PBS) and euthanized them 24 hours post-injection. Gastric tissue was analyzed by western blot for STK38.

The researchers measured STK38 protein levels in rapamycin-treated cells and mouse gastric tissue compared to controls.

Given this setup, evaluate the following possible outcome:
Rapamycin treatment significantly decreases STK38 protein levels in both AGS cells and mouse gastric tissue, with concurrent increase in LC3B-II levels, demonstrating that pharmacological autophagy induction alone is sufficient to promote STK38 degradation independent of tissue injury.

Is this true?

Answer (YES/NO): YES